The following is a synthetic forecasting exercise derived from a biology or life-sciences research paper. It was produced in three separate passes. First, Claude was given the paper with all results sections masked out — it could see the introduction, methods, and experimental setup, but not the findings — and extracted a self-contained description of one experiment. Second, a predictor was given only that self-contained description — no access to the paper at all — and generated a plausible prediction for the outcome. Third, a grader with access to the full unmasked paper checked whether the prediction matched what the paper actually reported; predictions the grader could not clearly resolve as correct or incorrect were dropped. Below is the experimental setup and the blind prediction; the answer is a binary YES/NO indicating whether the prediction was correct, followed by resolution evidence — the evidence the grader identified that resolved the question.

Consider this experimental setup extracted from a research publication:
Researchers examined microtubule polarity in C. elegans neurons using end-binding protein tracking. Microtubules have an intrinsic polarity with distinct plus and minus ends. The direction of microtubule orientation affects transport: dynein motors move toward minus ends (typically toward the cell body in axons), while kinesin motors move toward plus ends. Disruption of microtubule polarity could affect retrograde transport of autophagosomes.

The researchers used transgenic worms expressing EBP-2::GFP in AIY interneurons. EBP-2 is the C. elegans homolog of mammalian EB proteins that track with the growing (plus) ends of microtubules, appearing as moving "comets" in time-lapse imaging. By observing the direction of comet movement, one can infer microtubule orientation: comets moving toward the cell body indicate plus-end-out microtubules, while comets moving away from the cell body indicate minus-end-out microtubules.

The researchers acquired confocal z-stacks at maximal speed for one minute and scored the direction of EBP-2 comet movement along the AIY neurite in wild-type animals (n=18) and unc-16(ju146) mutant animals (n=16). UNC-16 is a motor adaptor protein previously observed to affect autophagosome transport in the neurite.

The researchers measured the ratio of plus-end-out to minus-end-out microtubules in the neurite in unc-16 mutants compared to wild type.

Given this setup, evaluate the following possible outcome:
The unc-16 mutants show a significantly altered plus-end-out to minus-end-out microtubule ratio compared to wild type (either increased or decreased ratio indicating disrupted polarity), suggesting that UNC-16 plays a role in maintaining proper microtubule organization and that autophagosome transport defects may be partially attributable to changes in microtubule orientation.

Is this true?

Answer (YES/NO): NO